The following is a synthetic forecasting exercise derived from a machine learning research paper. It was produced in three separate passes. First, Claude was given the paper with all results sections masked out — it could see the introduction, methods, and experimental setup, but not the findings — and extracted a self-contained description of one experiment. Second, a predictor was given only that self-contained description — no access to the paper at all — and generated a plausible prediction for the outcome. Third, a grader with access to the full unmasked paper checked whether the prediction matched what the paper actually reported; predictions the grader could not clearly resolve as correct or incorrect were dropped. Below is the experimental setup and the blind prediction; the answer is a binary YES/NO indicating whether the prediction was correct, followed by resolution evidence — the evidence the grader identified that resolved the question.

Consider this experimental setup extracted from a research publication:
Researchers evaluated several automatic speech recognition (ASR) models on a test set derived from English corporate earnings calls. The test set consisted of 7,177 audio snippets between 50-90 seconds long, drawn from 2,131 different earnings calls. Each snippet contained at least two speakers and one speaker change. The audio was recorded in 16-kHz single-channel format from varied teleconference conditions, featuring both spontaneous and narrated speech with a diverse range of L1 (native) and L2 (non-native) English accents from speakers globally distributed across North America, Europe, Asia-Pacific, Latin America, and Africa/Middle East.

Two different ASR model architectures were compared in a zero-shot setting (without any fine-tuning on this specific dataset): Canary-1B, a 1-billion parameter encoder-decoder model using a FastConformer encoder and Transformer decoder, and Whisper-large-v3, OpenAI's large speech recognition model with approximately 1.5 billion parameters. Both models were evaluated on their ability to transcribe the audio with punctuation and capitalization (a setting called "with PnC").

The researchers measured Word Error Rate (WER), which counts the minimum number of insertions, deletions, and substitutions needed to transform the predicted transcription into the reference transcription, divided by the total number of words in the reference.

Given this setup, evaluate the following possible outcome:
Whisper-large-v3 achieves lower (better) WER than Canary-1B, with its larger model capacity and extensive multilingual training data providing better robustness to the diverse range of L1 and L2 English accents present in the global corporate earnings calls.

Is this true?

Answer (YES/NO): NO